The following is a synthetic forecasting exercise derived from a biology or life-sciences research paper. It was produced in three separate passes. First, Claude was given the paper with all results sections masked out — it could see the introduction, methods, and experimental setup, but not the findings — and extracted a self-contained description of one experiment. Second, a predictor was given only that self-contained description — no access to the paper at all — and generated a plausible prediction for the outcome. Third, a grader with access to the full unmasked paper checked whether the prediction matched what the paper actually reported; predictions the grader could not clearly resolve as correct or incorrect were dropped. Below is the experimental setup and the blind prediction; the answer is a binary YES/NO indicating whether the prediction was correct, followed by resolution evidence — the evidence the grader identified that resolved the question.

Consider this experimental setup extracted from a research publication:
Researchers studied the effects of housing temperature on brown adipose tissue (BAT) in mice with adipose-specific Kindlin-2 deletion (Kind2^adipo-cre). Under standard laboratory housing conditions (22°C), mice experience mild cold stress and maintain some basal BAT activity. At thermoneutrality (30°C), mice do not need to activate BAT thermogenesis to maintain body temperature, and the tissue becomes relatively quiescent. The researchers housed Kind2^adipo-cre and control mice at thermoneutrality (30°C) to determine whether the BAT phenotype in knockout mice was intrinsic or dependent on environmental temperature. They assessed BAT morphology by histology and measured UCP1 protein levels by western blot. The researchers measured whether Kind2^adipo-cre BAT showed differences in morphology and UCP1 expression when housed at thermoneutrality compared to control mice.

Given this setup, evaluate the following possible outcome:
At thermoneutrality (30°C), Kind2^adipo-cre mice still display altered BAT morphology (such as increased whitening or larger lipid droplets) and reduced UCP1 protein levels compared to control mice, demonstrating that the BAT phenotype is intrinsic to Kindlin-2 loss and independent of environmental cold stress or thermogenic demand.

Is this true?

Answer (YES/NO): NO